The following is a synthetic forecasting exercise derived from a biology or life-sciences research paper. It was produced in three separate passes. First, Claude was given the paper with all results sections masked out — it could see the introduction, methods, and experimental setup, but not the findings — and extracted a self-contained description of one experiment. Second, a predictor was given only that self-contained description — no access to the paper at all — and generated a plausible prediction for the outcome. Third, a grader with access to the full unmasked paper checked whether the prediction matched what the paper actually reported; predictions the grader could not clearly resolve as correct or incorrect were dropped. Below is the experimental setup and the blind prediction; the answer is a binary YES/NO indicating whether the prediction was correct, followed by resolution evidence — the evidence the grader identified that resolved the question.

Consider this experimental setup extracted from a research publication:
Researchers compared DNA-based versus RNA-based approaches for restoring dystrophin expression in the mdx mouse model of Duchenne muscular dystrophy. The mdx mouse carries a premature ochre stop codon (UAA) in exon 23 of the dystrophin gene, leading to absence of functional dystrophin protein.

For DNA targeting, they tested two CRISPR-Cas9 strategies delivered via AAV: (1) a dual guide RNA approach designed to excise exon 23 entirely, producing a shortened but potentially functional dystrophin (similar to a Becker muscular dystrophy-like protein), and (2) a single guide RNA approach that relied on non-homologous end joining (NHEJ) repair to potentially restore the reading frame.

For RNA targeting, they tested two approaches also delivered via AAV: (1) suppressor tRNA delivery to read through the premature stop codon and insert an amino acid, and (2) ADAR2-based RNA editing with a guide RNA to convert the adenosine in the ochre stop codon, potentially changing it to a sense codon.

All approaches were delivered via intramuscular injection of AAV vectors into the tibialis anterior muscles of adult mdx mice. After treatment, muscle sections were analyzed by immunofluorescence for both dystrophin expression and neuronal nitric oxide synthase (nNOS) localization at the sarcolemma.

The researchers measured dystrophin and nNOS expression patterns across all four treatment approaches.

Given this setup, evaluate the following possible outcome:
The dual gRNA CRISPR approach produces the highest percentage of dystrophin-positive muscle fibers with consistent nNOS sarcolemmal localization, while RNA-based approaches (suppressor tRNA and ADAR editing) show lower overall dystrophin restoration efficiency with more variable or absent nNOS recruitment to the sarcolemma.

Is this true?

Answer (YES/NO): NO